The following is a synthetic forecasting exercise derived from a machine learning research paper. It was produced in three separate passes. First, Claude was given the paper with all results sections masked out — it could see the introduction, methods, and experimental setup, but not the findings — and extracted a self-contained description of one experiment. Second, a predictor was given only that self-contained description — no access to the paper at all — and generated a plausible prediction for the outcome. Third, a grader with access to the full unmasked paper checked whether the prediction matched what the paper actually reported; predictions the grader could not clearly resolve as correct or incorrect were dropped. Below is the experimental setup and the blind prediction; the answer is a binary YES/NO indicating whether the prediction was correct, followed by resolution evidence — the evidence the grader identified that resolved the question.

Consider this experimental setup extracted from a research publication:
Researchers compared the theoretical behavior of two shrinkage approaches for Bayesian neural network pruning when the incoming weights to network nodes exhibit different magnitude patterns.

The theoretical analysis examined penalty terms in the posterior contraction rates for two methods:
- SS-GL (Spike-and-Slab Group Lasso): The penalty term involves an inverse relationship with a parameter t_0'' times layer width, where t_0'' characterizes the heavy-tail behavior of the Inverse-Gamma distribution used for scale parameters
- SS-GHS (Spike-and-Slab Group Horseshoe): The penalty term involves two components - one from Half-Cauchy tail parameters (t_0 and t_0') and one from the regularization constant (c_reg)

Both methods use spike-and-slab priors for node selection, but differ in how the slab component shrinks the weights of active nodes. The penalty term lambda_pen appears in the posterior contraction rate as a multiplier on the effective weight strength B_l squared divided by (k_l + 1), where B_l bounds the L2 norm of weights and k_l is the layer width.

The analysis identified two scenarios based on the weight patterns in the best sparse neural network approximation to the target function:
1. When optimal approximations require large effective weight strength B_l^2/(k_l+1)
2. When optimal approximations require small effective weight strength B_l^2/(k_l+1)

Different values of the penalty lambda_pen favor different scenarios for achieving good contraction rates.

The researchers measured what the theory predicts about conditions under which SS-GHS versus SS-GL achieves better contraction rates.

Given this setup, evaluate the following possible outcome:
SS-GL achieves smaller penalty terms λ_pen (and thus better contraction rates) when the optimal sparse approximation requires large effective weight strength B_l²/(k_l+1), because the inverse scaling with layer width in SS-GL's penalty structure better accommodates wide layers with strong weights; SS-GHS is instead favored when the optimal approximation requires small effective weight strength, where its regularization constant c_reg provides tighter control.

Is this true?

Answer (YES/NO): NO